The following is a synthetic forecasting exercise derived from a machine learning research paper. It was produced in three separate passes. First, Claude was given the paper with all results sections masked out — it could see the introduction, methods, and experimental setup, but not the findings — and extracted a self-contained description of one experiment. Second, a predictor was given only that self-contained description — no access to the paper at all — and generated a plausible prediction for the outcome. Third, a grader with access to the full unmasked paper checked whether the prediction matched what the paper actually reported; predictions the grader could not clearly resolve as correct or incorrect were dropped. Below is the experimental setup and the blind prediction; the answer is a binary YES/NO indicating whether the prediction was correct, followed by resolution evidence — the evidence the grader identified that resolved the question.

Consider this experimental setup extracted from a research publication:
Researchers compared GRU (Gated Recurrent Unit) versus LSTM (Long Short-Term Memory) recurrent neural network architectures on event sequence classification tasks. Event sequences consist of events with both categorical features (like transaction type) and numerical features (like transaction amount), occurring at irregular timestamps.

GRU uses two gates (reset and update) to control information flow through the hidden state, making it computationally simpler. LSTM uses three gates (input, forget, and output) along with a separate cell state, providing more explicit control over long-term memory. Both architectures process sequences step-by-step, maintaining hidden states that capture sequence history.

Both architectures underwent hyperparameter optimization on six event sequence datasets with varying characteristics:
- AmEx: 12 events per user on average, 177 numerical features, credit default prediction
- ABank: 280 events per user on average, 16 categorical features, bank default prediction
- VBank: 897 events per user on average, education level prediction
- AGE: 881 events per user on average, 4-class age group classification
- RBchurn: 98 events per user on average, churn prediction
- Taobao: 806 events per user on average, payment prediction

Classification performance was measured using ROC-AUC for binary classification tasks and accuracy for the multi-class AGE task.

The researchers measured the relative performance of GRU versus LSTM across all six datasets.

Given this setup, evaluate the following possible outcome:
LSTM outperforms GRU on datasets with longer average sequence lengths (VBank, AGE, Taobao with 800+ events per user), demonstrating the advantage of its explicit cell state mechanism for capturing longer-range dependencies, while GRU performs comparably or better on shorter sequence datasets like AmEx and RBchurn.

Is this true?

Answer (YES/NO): NO